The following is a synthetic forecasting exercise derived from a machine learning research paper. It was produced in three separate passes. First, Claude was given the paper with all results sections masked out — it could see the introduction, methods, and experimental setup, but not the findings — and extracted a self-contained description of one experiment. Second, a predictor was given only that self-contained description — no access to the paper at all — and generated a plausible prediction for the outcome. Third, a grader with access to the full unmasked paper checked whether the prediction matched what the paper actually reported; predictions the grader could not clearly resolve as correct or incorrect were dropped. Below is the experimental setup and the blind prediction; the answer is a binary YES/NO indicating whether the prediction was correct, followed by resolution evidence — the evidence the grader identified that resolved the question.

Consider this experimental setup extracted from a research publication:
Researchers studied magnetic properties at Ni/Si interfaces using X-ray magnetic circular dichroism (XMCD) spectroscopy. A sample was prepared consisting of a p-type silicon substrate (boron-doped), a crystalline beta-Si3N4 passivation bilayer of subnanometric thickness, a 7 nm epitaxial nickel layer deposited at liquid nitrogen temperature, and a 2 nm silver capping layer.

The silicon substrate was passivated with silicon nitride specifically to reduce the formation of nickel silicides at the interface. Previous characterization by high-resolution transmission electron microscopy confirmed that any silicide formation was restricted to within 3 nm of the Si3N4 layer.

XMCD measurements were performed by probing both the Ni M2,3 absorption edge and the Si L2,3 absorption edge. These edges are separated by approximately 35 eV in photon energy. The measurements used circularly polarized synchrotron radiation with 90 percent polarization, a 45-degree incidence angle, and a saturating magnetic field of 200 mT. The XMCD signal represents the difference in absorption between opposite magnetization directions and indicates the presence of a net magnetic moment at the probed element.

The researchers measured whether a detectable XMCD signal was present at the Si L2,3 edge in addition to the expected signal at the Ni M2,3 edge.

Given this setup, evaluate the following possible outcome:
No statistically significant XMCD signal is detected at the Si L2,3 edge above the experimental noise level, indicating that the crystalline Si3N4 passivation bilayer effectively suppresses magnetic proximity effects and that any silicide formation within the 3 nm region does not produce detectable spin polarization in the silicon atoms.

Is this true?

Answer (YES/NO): NO